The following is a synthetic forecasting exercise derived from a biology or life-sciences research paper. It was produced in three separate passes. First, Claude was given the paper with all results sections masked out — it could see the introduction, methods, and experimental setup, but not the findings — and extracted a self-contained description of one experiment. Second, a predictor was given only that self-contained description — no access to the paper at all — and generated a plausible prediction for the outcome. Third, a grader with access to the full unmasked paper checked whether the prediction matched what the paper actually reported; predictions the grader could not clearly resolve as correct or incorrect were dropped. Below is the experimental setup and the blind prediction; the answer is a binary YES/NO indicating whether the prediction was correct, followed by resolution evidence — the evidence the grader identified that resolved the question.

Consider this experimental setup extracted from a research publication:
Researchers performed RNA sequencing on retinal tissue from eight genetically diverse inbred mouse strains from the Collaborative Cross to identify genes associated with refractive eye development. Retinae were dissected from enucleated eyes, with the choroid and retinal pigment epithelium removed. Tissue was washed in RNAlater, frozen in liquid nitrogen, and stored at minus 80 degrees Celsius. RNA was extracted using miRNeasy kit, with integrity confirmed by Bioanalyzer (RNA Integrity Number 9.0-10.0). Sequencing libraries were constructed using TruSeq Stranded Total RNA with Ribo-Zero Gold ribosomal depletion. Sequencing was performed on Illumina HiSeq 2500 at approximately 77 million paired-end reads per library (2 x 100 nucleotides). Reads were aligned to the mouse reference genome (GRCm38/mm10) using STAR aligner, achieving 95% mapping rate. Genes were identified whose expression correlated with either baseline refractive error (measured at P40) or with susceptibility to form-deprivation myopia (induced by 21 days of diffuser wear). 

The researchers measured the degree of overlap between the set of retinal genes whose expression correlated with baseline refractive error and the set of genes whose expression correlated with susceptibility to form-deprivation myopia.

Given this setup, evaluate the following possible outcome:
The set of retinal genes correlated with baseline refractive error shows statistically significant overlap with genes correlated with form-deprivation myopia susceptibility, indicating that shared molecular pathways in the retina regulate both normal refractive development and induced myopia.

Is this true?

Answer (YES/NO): YES